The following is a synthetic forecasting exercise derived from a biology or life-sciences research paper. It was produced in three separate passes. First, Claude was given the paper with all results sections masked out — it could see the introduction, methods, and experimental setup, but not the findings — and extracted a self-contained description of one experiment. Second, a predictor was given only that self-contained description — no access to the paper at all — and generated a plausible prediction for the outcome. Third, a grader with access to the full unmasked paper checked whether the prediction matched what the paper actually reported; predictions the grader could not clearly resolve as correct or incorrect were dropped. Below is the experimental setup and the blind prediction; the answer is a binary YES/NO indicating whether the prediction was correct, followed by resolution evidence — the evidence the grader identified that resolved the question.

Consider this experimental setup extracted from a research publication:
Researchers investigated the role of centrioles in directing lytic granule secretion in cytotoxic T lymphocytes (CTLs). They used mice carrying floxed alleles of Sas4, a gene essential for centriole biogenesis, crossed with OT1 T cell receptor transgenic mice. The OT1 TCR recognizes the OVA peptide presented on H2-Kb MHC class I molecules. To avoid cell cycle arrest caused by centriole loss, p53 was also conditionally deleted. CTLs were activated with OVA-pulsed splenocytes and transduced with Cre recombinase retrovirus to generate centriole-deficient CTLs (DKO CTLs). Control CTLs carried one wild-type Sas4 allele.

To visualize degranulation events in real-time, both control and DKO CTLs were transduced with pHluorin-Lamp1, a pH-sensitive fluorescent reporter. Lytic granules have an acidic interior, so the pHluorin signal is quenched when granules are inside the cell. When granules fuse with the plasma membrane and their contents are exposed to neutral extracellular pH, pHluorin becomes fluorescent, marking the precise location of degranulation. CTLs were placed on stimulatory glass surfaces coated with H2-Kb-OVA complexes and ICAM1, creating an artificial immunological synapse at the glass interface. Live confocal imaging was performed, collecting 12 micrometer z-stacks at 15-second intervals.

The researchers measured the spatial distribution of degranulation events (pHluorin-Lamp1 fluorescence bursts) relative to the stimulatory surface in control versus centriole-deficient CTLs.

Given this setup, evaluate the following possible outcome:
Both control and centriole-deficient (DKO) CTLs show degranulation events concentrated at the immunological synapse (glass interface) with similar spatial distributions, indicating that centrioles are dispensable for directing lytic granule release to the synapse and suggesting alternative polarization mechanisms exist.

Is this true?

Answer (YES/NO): YES